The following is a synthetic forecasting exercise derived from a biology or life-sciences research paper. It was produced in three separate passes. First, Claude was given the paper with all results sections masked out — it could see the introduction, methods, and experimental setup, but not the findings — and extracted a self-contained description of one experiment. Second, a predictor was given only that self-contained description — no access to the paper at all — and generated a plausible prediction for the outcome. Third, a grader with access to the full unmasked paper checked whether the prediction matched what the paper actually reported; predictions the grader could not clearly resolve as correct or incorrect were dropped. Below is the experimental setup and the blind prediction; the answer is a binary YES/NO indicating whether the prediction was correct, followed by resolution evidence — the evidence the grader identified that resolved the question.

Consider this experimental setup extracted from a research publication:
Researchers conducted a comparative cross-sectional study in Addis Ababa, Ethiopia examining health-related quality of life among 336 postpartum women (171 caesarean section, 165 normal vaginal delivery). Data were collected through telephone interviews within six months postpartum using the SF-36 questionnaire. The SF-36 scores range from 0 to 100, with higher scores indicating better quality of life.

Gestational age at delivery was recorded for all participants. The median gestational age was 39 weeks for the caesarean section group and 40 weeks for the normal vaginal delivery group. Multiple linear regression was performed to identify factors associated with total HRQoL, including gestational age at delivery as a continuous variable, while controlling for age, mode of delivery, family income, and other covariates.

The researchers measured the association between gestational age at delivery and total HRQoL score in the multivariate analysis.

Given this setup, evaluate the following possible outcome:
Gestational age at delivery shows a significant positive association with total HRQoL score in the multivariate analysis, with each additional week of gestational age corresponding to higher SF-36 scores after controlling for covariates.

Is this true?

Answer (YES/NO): YES